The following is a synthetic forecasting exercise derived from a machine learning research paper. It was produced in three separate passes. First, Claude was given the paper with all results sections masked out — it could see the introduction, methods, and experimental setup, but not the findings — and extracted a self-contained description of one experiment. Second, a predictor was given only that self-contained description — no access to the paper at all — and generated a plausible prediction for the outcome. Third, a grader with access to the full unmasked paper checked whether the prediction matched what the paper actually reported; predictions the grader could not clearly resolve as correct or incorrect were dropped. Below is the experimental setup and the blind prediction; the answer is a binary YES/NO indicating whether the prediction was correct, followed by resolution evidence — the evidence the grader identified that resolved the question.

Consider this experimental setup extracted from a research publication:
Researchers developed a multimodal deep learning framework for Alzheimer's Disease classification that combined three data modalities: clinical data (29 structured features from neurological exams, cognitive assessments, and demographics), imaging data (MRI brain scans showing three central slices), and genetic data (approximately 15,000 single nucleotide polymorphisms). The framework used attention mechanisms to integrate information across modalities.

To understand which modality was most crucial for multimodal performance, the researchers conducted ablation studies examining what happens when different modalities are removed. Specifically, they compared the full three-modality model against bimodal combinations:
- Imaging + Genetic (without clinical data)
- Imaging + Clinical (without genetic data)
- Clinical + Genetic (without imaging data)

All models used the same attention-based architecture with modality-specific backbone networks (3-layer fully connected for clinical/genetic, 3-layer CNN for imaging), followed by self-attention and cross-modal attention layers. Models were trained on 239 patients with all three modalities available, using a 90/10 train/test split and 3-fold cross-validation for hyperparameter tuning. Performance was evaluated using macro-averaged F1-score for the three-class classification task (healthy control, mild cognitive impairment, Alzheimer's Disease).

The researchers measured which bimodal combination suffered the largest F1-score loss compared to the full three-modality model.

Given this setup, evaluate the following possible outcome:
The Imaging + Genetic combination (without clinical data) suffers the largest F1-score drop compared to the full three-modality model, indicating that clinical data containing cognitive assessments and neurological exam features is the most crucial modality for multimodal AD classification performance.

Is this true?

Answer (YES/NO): YES